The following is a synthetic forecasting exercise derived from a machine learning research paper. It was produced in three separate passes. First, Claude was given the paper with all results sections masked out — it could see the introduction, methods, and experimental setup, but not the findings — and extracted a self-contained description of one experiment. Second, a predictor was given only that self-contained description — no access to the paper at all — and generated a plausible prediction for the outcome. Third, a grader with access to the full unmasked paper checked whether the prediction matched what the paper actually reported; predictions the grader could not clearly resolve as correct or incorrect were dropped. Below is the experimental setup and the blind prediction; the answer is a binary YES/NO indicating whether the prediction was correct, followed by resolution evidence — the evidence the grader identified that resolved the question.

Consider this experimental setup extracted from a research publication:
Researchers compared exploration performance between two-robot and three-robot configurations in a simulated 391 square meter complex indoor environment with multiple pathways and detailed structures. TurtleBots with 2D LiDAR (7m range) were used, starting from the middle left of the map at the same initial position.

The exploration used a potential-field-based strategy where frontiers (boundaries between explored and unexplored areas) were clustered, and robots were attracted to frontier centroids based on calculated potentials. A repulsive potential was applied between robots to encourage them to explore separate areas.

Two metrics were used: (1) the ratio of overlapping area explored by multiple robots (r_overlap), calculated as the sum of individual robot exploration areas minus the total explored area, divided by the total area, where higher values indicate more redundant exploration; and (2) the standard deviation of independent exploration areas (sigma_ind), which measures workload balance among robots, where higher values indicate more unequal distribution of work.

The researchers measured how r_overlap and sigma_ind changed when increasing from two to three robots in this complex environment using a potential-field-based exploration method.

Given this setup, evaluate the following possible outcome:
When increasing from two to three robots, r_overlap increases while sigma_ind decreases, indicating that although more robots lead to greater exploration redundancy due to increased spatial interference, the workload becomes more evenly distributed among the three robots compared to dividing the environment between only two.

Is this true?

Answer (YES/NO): YES